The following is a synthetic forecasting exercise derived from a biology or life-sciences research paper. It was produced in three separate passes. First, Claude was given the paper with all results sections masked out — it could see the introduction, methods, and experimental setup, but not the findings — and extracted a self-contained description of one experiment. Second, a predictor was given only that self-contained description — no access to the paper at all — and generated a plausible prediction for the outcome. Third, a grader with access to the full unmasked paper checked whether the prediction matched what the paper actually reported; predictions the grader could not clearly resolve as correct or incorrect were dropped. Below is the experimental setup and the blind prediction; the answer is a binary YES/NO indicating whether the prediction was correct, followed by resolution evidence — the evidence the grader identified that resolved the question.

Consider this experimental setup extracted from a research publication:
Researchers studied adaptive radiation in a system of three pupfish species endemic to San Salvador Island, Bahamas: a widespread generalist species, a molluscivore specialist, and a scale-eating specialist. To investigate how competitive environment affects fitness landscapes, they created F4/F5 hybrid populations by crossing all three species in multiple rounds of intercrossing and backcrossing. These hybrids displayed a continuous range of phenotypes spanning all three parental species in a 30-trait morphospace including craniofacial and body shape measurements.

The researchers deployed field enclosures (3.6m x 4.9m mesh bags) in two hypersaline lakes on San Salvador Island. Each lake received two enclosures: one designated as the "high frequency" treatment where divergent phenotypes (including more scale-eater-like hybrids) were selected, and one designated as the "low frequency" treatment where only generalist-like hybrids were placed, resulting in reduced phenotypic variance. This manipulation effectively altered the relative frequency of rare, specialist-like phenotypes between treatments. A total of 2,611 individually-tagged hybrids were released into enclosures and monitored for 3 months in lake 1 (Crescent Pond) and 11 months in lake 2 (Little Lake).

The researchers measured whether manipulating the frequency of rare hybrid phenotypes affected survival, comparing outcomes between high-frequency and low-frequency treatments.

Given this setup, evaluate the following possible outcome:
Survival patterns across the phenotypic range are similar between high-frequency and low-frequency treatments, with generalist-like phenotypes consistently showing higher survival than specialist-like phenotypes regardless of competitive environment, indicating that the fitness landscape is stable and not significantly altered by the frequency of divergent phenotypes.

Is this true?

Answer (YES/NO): NO